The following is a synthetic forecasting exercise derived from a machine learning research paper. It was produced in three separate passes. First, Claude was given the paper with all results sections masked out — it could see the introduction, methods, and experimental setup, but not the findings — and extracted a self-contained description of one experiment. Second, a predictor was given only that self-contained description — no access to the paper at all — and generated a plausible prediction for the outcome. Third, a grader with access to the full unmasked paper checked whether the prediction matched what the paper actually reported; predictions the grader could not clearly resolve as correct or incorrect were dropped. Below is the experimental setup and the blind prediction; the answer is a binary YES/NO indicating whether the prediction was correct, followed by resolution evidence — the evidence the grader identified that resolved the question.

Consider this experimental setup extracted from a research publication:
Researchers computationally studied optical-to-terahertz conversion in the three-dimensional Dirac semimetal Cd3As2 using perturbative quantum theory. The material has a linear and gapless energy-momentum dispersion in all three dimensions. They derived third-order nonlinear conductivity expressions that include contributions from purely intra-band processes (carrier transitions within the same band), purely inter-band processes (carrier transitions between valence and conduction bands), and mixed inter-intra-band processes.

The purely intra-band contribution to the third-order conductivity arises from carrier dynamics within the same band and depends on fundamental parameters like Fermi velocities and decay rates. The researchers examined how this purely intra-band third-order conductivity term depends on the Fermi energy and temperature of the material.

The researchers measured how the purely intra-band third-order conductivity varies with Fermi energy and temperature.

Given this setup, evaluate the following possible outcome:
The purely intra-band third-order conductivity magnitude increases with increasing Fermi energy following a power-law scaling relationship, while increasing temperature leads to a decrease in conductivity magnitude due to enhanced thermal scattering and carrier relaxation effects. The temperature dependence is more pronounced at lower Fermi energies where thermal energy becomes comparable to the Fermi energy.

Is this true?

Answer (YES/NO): NO